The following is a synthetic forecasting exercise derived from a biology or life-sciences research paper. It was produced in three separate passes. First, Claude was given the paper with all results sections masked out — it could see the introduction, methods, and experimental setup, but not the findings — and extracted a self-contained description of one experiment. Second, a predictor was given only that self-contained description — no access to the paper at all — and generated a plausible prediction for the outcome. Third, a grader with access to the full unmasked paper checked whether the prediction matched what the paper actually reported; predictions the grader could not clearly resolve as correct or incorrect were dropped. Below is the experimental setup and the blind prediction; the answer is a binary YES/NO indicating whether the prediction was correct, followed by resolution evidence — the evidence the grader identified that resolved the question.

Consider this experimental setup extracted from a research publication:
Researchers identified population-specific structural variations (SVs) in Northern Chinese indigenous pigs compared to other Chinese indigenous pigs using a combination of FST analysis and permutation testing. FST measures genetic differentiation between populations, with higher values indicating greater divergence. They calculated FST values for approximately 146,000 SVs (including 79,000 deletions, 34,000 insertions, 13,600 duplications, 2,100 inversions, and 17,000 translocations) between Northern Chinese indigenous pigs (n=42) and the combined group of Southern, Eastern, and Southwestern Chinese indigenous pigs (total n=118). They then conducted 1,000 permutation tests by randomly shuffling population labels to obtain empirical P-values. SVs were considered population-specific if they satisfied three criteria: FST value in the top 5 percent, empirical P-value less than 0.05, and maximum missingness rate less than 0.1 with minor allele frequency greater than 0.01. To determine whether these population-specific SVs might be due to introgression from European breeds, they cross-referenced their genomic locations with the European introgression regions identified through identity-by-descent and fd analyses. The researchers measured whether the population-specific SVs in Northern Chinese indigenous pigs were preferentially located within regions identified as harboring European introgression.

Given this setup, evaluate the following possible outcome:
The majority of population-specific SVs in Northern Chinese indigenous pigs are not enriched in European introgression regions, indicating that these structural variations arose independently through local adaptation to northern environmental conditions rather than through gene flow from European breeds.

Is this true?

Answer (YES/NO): NO